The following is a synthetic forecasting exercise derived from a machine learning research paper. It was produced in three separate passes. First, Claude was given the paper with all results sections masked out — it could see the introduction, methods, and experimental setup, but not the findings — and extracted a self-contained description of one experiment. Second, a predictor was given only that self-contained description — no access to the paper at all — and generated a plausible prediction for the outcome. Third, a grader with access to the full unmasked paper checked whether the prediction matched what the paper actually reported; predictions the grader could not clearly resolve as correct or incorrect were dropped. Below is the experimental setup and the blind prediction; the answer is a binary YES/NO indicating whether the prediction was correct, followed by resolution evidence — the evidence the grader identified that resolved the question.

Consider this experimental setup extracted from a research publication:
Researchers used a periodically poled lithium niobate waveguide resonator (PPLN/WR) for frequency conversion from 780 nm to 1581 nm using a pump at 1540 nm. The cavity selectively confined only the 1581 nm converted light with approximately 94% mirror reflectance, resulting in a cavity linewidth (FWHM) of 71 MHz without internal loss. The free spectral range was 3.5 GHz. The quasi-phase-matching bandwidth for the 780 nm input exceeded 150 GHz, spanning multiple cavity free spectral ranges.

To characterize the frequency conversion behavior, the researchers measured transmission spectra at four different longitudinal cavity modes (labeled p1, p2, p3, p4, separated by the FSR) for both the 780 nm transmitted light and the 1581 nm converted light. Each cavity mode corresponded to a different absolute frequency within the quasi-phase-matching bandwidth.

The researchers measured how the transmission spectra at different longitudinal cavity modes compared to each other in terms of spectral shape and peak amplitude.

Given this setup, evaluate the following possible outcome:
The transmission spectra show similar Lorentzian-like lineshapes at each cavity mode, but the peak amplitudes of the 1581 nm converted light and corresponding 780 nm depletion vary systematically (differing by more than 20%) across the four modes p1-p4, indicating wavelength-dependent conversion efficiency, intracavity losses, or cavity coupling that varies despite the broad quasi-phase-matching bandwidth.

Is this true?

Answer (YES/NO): NO